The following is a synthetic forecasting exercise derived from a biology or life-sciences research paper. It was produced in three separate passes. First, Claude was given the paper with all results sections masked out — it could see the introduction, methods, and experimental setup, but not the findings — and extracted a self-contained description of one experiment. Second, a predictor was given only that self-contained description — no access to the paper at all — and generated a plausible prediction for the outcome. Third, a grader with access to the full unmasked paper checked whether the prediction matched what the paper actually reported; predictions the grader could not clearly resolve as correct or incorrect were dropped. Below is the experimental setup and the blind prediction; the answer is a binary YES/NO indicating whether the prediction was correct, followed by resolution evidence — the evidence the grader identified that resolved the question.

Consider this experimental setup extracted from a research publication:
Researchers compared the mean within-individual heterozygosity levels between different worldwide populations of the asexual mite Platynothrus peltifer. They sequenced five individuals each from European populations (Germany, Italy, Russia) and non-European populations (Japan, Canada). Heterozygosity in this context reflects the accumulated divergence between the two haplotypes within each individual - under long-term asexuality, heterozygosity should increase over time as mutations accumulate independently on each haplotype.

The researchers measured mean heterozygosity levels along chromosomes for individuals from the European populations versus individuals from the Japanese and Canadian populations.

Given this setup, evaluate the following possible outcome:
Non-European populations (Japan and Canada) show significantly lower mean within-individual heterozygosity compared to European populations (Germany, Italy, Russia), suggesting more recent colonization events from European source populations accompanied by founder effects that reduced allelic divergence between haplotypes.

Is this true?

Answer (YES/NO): NO